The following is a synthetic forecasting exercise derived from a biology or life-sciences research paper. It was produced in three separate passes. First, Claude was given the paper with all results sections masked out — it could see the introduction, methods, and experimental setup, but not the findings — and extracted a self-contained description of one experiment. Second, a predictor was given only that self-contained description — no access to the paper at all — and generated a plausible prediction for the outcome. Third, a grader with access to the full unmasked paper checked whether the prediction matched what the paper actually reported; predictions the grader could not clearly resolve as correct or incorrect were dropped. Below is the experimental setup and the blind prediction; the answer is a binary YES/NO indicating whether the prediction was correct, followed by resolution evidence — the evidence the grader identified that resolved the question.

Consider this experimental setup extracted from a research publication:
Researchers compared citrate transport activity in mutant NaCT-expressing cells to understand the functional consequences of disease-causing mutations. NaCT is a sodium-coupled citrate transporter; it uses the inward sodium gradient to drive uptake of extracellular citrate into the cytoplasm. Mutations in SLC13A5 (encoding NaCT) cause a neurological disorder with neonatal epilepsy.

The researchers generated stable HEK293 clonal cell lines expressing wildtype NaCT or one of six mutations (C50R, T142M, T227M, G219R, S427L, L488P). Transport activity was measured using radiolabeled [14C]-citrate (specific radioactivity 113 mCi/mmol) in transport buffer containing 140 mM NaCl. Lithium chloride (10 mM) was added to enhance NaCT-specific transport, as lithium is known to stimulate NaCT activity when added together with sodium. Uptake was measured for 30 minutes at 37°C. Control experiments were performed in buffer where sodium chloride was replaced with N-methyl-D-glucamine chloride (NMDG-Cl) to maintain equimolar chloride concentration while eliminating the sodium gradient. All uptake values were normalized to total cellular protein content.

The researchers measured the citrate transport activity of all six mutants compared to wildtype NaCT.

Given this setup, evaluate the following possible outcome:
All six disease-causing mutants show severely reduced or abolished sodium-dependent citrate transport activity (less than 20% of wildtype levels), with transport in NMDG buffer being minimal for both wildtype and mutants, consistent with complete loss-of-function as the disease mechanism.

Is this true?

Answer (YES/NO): YES